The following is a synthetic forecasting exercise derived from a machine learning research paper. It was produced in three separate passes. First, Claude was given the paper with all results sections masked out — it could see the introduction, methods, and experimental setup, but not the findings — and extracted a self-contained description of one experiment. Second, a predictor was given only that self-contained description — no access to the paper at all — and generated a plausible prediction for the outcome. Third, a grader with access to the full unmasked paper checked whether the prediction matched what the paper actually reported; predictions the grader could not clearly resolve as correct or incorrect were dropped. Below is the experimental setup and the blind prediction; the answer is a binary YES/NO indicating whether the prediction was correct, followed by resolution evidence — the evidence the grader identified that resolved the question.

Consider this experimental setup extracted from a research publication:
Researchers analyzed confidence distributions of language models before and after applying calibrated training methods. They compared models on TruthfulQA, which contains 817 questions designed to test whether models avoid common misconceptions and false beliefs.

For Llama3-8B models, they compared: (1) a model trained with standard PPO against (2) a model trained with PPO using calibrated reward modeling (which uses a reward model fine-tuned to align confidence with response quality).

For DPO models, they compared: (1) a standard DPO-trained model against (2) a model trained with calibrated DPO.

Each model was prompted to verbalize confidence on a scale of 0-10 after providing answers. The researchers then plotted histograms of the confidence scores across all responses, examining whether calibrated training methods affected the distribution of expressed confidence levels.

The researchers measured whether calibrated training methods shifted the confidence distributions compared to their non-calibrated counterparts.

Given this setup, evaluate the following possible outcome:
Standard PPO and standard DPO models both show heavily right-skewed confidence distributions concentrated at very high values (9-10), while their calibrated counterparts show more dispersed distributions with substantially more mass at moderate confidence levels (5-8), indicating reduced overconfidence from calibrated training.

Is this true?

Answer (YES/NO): NO